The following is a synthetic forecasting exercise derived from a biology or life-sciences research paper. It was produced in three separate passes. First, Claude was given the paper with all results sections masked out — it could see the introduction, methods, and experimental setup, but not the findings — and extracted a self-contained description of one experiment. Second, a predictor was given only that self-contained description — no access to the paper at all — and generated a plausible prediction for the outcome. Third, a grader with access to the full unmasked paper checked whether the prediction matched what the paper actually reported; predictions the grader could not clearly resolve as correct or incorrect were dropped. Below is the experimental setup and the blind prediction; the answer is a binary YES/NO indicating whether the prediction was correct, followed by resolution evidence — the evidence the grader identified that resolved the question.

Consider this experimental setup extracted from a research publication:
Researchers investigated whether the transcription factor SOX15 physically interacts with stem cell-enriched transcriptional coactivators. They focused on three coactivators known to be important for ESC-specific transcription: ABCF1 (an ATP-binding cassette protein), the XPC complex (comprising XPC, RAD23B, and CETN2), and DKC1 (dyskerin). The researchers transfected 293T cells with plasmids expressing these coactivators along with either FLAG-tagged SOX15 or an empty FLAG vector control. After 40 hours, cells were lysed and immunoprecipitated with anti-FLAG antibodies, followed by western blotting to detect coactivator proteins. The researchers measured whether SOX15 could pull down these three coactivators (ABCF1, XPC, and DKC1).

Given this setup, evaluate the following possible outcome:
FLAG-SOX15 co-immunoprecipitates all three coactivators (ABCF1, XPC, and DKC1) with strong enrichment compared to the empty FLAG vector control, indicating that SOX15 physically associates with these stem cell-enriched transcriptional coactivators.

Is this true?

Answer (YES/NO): YES